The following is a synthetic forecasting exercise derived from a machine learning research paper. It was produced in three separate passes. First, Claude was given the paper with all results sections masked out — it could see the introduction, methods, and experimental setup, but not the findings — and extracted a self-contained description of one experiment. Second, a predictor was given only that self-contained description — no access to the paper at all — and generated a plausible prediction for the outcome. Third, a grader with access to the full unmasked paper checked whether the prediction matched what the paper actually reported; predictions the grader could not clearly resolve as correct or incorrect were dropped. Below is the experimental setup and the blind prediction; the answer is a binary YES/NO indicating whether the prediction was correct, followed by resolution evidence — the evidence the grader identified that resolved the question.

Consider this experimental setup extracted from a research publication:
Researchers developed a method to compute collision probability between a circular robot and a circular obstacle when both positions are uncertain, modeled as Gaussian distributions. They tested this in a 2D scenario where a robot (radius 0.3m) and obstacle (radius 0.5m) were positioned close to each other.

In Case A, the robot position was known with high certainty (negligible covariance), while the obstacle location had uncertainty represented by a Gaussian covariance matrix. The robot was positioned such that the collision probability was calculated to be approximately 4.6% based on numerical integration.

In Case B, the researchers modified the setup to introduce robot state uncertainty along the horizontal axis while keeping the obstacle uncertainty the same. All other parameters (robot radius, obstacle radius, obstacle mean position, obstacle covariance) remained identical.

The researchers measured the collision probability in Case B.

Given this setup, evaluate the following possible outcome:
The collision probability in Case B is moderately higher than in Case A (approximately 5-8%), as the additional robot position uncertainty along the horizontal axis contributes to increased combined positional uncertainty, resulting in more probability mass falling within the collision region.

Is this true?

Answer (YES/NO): NO